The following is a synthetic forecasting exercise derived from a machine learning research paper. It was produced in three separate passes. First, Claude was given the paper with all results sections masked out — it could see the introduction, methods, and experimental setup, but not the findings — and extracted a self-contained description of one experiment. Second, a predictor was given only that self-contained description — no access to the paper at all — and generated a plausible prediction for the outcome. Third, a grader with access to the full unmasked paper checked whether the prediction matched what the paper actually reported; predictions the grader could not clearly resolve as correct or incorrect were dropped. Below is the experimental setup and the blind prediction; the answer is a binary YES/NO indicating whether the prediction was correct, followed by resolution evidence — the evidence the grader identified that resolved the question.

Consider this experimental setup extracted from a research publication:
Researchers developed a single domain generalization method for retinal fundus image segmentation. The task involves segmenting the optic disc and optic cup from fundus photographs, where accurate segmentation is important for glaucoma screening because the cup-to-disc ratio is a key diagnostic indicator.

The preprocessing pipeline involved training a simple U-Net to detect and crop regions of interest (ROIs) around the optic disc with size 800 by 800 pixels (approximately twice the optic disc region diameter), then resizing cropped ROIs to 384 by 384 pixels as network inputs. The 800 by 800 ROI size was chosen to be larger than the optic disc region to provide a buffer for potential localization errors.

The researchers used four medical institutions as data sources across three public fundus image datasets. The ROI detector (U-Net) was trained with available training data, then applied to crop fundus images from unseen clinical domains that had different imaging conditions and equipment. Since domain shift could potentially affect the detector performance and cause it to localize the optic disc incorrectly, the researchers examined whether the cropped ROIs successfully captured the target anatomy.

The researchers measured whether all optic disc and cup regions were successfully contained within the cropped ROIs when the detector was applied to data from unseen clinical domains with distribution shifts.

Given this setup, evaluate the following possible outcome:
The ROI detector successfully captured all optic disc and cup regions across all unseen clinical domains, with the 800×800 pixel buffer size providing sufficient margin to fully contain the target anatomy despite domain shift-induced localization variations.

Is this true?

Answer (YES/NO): YES